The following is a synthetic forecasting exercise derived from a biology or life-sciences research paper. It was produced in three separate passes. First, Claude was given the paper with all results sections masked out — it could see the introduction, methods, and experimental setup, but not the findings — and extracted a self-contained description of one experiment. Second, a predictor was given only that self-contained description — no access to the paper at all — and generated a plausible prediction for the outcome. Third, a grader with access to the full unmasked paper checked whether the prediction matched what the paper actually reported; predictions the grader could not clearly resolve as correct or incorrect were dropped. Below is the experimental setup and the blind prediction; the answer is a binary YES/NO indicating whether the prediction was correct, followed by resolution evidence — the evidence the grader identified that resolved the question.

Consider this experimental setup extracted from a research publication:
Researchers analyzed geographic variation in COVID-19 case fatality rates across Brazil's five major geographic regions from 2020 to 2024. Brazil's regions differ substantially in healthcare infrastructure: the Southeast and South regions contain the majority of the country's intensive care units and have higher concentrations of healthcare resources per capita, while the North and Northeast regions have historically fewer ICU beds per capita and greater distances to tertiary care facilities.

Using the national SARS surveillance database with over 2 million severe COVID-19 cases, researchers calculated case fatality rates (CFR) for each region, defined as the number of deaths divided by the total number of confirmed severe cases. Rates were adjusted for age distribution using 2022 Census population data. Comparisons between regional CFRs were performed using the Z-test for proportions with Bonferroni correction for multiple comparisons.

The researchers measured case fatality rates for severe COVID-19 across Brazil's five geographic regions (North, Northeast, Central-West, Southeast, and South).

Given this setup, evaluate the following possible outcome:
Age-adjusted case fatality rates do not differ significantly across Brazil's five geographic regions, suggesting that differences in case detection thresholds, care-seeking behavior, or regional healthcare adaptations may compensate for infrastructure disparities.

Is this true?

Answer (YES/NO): NO